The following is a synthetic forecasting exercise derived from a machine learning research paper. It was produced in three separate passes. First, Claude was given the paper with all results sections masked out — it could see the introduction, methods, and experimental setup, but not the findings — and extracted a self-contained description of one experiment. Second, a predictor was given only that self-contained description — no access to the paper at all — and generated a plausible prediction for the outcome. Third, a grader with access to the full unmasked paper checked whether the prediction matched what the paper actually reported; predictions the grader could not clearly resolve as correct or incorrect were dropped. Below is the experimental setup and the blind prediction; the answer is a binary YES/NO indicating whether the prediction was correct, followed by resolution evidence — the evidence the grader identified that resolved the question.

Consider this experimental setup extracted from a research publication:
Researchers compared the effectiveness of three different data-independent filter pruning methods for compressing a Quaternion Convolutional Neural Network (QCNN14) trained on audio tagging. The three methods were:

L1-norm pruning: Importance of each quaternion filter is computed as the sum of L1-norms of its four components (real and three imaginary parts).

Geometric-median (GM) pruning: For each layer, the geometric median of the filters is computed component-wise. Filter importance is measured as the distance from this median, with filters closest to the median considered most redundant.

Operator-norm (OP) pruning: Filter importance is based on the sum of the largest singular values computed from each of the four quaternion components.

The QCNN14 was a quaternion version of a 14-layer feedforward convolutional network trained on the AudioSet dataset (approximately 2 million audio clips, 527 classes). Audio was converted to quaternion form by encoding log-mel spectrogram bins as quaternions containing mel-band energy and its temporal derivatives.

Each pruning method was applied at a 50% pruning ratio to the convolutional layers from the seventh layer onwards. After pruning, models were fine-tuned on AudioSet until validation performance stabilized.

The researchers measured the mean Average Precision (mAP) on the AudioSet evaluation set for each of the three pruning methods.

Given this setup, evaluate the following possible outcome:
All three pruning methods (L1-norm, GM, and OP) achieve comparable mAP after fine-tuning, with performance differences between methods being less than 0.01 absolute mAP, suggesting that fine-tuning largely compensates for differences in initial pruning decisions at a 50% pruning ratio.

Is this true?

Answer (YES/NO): YES